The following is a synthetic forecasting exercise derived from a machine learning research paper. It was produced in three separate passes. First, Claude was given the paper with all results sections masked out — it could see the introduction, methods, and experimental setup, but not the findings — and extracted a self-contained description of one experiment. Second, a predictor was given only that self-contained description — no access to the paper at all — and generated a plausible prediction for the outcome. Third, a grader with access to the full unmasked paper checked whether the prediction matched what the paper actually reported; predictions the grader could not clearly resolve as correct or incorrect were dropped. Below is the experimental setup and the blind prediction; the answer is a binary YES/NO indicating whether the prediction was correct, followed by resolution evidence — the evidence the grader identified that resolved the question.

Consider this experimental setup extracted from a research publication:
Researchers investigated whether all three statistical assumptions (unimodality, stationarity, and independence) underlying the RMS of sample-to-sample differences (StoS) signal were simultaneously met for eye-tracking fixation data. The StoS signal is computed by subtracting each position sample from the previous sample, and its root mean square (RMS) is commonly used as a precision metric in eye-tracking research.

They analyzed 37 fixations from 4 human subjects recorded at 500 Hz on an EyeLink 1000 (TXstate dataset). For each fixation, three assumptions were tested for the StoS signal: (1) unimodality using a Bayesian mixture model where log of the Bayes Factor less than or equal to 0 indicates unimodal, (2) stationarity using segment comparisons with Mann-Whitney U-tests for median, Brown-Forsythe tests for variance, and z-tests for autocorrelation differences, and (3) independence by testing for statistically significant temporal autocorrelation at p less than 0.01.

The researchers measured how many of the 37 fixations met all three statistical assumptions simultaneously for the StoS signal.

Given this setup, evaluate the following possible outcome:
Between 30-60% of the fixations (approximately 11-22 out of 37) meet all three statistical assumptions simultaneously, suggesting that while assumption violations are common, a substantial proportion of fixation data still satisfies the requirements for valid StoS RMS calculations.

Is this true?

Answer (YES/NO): NO